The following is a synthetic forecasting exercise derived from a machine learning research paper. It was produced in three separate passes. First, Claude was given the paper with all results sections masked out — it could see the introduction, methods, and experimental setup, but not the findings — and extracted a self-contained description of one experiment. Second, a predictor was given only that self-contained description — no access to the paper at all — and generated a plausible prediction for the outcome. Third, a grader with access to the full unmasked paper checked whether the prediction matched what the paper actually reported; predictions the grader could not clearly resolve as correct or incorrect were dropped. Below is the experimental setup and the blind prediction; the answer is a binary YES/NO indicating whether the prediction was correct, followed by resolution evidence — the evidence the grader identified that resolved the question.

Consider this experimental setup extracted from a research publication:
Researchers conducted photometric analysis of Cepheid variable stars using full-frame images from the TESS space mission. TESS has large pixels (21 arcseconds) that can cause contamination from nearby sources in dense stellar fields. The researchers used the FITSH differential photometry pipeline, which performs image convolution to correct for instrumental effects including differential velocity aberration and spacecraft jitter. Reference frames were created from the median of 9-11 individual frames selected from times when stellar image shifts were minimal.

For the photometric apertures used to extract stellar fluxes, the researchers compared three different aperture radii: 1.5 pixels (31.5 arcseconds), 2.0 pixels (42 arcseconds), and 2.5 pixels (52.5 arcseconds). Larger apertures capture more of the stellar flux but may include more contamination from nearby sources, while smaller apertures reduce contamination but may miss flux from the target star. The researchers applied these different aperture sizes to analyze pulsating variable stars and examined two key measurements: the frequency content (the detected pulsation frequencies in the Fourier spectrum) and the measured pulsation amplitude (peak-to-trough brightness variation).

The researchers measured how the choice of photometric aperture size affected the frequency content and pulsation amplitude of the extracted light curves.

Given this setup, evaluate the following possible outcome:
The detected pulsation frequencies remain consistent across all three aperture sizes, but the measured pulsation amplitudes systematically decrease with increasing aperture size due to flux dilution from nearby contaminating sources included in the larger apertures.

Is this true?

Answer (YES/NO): NO